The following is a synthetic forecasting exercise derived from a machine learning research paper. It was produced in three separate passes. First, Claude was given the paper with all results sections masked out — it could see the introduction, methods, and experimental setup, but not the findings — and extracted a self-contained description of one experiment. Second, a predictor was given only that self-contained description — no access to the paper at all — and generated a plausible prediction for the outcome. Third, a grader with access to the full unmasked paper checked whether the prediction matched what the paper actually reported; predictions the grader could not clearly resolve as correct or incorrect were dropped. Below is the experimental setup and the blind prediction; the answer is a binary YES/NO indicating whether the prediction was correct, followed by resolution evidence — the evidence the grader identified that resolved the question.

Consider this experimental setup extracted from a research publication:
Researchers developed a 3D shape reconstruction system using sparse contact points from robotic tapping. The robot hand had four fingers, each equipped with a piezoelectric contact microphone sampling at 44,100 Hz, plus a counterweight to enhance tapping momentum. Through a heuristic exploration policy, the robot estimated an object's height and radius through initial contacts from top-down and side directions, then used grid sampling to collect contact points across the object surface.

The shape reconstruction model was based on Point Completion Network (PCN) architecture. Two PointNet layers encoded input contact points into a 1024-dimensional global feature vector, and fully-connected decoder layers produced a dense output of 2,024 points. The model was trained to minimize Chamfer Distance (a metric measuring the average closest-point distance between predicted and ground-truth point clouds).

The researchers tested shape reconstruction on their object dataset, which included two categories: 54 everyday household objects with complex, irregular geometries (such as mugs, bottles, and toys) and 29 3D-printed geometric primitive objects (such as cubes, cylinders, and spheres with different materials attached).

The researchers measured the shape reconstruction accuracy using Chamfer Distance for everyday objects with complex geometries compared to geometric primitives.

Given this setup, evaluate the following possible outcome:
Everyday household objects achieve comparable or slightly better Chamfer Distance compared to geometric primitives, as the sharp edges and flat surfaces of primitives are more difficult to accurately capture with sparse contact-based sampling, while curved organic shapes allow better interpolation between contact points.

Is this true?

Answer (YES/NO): NO